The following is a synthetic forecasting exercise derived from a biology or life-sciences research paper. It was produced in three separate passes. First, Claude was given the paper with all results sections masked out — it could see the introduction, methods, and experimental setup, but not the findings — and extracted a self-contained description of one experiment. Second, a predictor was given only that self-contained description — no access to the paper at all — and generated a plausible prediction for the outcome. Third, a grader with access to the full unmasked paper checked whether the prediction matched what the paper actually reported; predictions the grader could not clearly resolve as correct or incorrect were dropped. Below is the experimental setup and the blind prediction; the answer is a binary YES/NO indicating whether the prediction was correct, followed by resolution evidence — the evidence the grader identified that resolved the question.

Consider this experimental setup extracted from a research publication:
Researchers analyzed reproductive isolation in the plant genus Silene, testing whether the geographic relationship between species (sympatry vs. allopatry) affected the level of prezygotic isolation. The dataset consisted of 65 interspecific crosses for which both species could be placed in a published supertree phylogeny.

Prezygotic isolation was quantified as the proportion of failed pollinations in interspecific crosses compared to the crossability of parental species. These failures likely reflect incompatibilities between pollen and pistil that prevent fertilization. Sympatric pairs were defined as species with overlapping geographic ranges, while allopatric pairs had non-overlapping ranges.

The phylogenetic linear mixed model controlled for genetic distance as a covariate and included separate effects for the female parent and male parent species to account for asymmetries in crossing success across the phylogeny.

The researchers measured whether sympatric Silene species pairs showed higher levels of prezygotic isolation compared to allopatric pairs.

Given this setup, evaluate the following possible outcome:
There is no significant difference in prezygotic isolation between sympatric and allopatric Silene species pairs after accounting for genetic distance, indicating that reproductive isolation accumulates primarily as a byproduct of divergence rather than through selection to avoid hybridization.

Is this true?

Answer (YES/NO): YES